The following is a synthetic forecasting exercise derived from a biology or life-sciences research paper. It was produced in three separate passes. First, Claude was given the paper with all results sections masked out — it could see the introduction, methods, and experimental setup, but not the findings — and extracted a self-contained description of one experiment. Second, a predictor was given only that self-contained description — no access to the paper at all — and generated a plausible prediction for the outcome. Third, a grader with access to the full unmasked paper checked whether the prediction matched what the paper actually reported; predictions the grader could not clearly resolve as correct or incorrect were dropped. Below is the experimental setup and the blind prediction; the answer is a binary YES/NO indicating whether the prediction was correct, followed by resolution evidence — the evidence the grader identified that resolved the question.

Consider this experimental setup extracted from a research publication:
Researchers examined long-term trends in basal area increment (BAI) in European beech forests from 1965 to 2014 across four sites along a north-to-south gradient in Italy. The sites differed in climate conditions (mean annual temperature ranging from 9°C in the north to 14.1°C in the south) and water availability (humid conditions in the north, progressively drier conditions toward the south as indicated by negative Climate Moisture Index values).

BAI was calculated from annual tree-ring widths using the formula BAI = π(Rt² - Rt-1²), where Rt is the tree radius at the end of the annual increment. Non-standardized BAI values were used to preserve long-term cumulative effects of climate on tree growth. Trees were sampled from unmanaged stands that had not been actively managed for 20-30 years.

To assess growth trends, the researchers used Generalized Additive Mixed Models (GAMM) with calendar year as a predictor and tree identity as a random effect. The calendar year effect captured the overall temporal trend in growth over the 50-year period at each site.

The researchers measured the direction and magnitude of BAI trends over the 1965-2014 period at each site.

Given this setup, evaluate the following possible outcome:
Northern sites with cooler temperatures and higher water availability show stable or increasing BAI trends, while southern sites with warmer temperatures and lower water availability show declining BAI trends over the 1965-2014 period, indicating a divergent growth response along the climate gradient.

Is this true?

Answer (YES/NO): NO